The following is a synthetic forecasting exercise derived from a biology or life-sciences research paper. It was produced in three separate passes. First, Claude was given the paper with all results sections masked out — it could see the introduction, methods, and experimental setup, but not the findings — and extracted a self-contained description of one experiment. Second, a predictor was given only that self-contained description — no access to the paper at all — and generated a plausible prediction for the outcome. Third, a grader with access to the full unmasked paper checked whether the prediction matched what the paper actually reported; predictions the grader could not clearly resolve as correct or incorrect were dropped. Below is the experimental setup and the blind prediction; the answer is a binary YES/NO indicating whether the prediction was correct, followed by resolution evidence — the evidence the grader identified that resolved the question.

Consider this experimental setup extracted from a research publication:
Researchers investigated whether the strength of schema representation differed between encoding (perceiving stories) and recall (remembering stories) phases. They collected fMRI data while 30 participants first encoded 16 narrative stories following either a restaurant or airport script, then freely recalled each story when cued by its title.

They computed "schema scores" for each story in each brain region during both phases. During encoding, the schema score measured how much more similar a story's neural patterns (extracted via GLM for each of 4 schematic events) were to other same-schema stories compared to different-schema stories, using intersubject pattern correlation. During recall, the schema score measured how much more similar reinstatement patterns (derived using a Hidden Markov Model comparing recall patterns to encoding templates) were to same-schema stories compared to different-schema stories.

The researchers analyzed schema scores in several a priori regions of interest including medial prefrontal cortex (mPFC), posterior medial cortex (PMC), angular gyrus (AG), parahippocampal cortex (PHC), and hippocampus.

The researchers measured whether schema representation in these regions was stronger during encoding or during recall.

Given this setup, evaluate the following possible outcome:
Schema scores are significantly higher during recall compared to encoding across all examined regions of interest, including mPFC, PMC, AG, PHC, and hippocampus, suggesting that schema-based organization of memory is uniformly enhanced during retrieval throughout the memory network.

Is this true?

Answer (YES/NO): NO